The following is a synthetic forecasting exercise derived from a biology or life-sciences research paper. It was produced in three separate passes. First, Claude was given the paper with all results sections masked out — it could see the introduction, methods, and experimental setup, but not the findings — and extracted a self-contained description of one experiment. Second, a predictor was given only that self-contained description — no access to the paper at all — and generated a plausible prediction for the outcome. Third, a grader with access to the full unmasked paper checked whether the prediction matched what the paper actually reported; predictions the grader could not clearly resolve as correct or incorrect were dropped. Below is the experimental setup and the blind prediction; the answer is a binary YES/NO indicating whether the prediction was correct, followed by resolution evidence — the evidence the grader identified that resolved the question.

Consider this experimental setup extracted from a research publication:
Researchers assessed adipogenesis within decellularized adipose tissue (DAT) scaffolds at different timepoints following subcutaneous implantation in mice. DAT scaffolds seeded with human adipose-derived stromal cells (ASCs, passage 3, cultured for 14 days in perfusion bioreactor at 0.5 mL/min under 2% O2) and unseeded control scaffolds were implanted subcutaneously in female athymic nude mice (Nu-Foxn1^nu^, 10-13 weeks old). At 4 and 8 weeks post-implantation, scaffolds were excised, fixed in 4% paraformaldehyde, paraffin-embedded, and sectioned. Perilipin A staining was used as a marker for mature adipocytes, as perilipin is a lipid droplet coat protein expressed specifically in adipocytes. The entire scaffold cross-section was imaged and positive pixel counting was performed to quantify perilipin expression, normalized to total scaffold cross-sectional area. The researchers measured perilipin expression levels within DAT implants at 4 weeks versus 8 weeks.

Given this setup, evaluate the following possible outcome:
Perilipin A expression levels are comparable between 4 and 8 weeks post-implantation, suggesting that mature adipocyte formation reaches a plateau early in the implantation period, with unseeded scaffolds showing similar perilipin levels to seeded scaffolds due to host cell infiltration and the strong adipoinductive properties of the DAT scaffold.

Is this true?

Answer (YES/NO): NO